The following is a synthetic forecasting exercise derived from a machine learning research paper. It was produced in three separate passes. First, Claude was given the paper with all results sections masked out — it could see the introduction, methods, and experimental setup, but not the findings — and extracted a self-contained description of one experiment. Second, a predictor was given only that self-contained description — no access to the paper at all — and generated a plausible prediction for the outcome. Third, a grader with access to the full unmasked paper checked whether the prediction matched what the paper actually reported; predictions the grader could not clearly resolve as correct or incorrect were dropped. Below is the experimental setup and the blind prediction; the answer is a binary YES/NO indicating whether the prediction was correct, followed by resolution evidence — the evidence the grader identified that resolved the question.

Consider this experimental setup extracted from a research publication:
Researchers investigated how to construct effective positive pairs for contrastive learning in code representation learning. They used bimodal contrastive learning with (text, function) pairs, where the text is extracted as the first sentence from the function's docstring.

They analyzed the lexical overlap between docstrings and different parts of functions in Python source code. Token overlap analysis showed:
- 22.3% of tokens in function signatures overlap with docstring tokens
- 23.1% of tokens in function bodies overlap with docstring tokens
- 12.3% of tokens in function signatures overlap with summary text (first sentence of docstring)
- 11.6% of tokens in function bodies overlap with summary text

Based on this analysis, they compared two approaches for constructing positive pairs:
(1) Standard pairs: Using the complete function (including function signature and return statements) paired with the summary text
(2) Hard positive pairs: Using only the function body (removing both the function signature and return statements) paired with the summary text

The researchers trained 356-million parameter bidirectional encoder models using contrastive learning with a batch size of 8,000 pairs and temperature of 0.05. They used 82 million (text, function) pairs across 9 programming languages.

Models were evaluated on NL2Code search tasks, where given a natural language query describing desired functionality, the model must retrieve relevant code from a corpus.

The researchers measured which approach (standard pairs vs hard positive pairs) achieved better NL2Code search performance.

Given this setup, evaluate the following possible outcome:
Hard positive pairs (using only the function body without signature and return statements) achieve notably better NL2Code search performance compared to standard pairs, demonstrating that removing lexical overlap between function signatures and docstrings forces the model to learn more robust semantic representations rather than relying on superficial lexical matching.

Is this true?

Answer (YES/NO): YES